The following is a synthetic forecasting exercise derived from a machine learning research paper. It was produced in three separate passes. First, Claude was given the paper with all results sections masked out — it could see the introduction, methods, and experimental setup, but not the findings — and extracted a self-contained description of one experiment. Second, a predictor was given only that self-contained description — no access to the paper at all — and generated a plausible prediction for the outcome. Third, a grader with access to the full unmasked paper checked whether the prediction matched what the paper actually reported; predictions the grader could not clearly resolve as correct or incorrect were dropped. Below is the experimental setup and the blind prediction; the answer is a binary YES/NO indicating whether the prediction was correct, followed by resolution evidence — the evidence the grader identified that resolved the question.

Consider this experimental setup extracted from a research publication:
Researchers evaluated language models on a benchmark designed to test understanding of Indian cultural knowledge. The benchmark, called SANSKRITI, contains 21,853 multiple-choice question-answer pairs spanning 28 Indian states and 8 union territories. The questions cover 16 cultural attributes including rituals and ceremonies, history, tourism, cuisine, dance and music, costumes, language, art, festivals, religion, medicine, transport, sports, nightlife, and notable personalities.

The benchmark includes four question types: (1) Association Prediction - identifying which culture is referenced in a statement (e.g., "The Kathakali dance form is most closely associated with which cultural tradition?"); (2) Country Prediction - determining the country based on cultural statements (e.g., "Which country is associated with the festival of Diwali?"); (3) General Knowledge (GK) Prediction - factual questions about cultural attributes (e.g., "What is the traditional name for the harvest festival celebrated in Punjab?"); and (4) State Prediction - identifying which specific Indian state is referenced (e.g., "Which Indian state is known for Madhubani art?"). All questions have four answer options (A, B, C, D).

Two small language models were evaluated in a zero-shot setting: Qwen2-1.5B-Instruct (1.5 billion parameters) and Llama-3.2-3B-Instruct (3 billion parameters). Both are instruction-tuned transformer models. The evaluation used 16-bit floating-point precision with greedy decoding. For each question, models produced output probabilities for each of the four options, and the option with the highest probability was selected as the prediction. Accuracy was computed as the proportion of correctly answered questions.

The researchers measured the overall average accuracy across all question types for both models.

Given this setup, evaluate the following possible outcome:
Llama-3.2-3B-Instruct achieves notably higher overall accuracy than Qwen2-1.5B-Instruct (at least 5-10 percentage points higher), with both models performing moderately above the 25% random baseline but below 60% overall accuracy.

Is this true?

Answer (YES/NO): NO